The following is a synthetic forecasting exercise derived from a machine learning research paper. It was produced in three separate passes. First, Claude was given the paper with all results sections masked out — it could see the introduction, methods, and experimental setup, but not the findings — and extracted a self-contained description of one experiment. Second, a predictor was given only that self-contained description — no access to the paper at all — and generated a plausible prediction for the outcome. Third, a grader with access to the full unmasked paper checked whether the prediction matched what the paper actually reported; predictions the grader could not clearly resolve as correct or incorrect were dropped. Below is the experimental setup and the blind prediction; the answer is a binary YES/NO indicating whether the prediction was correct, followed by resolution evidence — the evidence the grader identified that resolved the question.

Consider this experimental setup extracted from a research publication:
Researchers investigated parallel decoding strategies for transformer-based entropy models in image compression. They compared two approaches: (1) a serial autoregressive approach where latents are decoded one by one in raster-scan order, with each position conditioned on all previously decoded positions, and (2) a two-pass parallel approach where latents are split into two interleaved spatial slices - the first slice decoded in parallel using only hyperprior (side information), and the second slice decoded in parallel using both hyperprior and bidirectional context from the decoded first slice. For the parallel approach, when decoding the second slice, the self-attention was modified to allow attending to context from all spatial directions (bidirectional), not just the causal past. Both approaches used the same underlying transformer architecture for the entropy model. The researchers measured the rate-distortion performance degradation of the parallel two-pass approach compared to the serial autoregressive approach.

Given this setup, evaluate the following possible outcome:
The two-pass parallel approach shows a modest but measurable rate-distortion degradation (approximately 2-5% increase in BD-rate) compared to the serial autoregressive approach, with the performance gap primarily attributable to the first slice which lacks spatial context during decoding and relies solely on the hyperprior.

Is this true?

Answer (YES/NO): NO